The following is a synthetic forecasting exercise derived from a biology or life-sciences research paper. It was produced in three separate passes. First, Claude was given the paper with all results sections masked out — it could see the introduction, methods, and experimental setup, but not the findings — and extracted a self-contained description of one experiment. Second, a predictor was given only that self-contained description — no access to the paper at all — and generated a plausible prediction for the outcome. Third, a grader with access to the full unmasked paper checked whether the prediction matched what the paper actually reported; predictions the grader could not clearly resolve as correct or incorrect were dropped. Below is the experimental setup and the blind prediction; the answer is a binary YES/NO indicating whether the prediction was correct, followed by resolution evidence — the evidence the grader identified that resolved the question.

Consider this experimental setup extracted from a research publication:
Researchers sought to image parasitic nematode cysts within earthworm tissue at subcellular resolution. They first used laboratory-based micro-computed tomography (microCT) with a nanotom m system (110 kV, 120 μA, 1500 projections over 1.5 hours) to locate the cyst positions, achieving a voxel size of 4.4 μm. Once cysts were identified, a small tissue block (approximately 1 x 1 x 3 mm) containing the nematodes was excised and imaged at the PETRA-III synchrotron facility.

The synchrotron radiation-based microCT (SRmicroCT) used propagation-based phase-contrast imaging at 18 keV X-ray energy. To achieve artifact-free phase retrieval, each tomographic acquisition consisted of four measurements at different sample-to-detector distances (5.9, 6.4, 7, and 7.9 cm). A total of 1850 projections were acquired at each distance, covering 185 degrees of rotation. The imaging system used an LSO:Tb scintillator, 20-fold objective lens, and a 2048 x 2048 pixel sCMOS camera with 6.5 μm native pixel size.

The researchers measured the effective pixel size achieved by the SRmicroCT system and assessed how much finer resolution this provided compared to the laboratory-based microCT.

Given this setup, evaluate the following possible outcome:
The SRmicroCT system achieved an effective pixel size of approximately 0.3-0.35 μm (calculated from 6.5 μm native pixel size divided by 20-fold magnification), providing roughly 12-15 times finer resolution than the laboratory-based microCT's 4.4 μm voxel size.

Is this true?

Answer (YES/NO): NO